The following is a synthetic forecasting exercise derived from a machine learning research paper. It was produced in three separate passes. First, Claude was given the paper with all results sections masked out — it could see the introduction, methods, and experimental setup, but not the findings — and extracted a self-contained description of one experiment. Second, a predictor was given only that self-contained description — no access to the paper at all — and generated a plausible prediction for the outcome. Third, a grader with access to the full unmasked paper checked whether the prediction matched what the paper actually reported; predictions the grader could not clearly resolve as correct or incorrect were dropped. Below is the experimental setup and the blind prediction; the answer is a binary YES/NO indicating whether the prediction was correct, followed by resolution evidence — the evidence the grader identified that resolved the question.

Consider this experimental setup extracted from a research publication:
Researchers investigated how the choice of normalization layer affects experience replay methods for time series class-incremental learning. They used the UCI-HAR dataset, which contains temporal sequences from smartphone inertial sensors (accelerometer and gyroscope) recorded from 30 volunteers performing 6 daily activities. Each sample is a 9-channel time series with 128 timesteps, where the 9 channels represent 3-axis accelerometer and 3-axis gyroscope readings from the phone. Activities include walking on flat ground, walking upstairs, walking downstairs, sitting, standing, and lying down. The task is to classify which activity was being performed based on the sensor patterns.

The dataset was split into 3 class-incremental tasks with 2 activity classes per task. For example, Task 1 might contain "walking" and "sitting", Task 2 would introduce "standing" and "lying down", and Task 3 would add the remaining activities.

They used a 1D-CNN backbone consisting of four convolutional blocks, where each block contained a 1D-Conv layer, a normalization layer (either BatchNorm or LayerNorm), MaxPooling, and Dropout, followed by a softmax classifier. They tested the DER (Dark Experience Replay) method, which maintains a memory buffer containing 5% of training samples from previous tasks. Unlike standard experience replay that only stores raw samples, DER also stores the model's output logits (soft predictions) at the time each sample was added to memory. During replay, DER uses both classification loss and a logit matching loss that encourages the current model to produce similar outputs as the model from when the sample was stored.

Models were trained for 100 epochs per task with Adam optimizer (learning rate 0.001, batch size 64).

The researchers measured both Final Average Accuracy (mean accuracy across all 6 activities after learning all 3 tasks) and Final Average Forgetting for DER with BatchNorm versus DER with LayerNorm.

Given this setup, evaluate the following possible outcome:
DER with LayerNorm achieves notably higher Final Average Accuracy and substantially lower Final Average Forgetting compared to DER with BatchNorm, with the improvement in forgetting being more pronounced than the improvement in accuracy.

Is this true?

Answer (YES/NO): NO